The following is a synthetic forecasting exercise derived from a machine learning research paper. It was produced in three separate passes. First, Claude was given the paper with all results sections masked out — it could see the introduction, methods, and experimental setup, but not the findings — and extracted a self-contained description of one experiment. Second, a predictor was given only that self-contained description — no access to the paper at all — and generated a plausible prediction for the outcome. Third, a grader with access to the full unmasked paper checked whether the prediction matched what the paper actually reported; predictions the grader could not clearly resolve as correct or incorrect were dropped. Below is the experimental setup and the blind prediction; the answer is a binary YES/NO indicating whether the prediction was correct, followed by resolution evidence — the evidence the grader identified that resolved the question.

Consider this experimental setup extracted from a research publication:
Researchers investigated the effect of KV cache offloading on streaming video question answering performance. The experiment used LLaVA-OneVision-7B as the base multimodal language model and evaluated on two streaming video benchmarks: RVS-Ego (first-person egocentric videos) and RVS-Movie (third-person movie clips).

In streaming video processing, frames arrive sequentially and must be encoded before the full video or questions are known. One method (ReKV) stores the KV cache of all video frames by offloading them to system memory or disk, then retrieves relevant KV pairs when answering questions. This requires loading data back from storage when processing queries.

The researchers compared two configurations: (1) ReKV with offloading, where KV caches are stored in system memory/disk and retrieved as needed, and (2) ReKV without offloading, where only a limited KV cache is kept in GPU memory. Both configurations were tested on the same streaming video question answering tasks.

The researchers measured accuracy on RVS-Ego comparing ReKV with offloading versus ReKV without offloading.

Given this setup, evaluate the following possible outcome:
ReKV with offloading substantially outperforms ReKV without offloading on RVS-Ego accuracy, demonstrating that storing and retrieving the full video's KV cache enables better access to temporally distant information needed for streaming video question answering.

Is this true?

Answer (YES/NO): YES